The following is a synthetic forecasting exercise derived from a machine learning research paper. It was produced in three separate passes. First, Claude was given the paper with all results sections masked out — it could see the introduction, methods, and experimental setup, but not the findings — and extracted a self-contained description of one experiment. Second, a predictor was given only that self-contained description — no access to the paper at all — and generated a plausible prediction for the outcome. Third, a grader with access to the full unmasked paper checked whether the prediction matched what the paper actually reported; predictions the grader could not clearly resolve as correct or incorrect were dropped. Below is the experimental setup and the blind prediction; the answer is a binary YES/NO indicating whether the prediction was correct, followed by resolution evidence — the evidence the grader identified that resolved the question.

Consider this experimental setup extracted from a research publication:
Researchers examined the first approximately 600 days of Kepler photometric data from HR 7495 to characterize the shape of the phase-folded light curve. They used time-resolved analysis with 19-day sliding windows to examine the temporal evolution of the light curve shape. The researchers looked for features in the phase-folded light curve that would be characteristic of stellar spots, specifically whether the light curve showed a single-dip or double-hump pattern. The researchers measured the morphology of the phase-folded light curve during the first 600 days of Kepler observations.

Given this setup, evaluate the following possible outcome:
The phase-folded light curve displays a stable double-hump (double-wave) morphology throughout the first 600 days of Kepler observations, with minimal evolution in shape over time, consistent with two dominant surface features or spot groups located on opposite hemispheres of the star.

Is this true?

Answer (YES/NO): NO